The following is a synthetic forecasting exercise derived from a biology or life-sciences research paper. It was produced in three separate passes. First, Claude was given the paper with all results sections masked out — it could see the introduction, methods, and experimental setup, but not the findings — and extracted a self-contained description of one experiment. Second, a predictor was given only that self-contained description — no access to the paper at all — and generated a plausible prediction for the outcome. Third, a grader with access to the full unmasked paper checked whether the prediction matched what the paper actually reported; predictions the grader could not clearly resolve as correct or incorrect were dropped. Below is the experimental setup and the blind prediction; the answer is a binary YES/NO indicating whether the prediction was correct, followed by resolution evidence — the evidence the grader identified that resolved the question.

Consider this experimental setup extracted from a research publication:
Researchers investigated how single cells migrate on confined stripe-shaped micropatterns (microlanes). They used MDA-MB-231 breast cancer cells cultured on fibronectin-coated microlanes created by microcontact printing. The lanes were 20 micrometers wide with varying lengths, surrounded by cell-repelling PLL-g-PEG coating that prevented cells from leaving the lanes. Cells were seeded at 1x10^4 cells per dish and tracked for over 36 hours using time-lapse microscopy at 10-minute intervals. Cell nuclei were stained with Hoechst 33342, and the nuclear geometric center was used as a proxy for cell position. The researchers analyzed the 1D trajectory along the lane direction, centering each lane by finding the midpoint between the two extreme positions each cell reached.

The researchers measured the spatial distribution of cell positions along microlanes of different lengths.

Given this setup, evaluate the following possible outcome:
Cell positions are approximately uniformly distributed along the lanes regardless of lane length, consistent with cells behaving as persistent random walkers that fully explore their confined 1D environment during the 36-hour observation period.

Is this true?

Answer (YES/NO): NO